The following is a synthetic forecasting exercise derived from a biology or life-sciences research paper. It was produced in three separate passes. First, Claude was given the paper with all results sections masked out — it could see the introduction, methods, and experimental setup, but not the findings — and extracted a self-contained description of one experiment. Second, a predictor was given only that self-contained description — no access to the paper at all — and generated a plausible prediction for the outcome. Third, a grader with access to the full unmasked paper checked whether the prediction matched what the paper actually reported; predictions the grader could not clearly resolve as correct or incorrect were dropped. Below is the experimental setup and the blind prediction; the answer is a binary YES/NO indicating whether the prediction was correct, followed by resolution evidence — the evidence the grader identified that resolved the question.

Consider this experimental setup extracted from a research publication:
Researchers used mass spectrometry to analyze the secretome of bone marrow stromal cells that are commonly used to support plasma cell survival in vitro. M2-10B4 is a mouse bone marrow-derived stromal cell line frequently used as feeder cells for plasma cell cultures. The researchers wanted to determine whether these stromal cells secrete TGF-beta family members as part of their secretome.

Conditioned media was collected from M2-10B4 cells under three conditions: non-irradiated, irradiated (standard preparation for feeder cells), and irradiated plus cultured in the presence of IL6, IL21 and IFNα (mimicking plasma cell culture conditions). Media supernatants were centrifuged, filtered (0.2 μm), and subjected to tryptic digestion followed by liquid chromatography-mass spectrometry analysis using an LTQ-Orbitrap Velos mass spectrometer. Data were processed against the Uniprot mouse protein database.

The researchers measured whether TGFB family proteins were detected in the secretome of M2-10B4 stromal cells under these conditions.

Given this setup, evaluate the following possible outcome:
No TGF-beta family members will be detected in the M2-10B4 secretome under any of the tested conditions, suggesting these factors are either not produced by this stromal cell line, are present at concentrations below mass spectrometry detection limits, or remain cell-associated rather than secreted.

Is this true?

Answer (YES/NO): NO